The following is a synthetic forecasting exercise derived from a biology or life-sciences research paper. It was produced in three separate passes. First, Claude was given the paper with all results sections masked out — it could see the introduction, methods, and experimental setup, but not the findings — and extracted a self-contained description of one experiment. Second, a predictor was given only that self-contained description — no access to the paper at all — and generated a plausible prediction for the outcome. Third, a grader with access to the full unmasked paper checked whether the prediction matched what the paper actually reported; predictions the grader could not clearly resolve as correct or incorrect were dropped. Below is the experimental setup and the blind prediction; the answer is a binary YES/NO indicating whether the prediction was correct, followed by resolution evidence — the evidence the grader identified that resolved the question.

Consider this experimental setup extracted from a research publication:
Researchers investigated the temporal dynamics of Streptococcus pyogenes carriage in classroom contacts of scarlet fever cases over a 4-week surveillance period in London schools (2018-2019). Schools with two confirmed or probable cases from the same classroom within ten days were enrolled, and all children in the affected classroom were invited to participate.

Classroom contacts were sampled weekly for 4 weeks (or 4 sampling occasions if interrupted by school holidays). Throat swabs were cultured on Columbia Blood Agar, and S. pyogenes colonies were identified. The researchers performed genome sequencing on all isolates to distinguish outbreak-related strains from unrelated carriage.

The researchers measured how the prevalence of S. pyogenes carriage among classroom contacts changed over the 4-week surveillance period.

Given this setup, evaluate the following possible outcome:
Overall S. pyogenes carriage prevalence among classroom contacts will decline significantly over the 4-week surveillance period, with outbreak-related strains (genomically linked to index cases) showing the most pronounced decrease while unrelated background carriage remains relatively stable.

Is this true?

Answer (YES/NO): NO